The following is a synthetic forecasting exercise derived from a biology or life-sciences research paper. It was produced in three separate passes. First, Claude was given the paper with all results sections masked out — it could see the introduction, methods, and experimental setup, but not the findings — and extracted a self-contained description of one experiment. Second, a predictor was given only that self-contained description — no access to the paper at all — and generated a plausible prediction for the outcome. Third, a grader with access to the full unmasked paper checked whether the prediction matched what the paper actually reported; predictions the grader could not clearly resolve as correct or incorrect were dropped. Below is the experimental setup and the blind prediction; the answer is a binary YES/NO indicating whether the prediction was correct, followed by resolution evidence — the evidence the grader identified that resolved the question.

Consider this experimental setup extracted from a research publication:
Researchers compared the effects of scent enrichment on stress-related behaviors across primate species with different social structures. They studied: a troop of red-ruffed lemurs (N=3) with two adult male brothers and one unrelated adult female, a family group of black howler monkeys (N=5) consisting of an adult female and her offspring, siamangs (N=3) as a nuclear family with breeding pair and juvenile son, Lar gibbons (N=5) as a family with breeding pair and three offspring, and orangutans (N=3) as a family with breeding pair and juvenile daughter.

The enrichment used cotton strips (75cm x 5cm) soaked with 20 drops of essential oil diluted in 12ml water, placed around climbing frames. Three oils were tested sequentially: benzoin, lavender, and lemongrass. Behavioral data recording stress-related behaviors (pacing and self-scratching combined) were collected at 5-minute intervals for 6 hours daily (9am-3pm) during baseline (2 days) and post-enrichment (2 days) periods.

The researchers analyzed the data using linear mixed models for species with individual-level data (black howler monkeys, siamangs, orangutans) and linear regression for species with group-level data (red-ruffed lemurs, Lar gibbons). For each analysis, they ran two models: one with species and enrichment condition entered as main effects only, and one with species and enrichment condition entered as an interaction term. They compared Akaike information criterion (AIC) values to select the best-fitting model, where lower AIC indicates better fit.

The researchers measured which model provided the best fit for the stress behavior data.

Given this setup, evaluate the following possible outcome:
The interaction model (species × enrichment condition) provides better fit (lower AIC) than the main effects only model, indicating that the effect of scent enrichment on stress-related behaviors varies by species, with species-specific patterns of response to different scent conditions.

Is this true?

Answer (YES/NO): NO